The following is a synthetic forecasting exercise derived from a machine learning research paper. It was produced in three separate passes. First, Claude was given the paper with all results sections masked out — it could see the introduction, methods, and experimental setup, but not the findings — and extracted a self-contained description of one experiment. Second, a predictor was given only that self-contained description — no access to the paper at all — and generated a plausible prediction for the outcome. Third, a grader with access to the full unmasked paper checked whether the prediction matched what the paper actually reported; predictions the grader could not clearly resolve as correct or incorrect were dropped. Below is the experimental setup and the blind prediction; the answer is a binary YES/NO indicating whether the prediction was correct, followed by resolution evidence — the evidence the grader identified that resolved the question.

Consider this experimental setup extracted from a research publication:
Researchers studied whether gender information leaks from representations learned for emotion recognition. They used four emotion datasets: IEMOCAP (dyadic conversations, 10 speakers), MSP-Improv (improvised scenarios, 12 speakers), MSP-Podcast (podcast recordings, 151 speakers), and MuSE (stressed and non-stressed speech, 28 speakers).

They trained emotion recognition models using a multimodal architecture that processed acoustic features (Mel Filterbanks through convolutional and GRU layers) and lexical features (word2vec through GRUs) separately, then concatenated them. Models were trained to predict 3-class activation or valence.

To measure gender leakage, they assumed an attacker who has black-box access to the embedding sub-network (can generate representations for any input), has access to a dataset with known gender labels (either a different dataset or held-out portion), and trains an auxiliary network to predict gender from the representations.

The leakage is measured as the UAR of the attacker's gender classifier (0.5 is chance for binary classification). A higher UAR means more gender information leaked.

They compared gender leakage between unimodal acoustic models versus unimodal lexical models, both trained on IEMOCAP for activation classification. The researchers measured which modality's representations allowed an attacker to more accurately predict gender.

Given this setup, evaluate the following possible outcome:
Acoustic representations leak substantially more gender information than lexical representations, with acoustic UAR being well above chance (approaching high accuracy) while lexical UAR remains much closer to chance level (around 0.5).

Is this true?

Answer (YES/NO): NO